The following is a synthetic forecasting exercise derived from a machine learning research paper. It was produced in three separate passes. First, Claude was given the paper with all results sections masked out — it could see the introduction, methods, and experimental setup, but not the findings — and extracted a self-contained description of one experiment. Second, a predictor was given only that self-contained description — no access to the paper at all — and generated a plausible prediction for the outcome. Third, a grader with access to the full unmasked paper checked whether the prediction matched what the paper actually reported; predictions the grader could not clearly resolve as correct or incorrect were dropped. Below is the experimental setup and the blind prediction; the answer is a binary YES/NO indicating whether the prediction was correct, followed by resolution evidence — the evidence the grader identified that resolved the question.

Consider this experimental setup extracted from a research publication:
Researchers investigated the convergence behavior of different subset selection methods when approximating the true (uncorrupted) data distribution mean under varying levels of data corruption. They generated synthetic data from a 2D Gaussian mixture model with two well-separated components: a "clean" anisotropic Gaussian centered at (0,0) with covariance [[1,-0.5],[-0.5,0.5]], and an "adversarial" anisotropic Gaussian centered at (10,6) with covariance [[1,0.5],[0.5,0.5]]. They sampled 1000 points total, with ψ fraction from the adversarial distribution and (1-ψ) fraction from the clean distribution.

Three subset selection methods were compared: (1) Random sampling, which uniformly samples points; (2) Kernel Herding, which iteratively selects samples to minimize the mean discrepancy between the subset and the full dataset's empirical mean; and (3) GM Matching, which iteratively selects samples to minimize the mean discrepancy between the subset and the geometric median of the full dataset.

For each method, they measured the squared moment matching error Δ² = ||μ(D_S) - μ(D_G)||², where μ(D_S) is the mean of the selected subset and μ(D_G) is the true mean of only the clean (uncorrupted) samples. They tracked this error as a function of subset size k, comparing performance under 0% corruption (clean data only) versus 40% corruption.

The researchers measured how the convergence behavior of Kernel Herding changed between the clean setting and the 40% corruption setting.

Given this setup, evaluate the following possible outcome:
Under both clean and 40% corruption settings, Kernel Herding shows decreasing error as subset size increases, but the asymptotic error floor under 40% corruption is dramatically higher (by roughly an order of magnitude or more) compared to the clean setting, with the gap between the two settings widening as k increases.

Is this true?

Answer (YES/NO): NO